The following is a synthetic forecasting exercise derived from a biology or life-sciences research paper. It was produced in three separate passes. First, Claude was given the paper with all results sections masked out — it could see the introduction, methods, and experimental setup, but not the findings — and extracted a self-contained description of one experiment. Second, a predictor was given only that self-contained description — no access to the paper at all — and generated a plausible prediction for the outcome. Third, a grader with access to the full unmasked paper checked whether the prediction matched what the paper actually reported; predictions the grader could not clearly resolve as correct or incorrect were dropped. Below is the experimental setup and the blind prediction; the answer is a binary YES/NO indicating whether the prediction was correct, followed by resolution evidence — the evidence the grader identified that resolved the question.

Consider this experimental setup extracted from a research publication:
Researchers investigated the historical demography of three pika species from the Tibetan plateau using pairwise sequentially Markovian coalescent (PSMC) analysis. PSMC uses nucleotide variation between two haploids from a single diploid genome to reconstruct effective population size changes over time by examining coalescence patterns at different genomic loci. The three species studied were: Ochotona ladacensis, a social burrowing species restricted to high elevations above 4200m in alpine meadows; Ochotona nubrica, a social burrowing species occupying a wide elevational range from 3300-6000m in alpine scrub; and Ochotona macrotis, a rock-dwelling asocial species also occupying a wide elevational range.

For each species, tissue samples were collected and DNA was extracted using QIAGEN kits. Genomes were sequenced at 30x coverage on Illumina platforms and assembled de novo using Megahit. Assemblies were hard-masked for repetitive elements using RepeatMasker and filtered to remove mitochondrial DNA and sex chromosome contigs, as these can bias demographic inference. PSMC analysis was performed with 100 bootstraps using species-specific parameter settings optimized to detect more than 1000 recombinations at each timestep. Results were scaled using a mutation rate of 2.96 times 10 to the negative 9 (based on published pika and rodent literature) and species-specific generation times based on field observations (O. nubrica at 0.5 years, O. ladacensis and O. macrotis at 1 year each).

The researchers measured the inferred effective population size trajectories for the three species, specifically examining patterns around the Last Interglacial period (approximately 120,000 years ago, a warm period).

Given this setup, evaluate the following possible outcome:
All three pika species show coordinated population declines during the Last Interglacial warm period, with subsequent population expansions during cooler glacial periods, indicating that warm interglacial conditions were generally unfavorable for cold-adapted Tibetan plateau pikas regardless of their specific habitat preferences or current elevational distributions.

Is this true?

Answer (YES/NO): NO